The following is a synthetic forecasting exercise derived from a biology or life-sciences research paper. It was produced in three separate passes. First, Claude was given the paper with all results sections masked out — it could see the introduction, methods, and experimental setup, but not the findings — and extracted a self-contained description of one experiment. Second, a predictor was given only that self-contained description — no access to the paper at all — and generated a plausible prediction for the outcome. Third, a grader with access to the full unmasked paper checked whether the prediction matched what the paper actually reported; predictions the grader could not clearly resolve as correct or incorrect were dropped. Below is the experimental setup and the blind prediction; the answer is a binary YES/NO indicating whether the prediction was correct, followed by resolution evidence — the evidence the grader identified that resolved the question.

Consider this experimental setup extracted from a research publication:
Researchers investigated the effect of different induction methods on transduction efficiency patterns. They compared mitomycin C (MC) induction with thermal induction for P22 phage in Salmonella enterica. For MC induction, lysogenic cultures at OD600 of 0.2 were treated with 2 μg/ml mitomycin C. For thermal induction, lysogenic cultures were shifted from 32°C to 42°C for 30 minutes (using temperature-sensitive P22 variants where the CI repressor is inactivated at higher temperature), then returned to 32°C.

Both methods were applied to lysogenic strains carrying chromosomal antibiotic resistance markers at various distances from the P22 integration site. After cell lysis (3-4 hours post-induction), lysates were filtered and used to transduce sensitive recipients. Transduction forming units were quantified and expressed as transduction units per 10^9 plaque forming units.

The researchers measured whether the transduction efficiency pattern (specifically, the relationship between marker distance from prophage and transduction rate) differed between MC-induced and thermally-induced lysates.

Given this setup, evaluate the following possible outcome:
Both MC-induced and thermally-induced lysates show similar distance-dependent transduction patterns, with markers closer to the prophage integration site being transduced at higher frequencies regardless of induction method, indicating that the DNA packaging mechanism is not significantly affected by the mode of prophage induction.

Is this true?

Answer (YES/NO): NO